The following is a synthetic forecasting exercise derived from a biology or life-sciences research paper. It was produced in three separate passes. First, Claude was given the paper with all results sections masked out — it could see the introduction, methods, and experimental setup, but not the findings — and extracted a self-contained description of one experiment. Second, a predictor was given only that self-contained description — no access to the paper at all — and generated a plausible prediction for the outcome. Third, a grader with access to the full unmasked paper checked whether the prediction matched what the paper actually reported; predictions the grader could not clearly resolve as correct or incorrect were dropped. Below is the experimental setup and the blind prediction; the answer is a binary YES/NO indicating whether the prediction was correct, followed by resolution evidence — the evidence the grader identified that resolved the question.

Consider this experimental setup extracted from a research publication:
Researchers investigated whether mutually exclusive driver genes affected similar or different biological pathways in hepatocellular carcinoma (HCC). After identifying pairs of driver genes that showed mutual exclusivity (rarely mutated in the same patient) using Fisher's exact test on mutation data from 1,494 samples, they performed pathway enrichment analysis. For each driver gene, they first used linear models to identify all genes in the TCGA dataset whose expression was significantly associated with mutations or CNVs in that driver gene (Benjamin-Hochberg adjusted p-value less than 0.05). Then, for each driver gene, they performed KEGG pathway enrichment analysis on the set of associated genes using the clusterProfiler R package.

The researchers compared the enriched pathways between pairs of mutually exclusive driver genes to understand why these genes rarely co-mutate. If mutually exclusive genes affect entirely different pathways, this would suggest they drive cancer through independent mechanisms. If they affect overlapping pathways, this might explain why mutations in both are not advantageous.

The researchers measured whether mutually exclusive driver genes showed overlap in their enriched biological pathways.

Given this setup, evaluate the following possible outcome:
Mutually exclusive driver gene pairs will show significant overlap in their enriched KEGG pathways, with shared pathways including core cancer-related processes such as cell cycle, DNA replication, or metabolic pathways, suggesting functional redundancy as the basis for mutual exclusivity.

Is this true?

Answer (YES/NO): YES